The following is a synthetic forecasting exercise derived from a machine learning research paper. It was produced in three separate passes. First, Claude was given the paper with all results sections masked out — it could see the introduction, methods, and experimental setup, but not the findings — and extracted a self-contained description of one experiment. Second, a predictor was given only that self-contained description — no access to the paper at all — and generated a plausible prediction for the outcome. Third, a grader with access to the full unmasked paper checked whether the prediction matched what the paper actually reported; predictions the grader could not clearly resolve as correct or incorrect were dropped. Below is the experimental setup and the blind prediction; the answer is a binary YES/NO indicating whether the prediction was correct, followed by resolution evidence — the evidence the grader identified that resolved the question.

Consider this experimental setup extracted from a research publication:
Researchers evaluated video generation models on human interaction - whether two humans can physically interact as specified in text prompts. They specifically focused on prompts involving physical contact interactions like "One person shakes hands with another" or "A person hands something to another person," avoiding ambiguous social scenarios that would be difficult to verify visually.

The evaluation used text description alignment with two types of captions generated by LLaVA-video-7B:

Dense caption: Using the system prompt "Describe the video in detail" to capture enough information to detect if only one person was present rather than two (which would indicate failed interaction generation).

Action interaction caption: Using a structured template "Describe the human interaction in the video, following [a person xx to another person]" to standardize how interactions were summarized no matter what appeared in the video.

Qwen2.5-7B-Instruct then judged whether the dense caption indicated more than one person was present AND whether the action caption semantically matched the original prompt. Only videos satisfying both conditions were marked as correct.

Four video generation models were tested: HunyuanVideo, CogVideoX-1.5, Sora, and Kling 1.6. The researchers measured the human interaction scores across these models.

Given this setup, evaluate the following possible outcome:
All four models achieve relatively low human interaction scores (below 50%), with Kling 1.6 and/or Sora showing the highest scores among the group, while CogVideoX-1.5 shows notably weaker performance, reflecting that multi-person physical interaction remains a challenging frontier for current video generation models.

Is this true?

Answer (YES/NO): NO